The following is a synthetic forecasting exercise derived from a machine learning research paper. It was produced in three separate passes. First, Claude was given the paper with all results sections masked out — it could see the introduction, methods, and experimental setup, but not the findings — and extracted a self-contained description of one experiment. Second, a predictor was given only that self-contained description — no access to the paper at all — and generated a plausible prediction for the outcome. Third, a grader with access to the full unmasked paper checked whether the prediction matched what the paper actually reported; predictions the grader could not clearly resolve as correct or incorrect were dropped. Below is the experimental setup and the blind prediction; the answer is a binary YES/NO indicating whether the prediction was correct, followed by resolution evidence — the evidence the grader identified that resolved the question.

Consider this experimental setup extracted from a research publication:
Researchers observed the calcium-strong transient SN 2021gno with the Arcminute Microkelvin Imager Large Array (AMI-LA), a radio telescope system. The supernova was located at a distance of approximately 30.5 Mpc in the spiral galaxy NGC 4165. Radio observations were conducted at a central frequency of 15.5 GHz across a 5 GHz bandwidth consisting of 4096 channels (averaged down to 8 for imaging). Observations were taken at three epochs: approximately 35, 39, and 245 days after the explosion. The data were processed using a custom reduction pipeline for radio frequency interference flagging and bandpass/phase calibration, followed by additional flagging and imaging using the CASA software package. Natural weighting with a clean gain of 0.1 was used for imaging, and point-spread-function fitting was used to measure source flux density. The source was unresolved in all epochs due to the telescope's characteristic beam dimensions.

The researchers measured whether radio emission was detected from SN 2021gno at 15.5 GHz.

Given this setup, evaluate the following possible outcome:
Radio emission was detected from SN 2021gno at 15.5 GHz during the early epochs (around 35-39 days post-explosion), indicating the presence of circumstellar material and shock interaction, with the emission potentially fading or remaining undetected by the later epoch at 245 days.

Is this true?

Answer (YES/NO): NO